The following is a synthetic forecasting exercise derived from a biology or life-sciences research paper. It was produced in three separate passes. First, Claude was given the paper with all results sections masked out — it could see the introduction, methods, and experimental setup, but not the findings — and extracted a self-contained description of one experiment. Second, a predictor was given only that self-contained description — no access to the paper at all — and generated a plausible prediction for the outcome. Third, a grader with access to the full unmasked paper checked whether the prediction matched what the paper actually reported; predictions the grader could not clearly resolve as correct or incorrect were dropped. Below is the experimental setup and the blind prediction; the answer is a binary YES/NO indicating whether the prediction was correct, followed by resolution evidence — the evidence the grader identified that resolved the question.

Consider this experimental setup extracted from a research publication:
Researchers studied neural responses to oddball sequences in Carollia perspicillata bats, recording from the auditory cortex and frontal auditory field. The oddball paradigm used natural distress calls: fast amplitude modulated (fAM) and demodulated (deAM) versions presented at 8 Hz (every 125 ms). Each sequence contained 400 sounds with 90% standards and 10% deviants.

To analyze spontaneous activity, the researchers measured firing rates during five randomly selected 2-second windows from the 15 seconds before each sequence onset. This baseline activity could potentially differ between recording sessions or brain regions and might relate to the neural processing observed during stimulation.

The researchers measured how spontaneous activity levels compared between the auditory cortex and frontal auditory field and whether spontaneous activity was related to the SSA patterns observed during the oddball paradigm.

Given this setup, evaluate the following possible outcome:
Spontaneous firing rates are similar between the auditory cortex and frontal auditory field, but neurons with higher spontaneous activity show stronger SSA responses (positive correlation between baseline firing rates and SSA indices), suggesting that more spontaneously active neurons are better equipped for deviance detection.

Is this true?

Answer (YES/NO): NO